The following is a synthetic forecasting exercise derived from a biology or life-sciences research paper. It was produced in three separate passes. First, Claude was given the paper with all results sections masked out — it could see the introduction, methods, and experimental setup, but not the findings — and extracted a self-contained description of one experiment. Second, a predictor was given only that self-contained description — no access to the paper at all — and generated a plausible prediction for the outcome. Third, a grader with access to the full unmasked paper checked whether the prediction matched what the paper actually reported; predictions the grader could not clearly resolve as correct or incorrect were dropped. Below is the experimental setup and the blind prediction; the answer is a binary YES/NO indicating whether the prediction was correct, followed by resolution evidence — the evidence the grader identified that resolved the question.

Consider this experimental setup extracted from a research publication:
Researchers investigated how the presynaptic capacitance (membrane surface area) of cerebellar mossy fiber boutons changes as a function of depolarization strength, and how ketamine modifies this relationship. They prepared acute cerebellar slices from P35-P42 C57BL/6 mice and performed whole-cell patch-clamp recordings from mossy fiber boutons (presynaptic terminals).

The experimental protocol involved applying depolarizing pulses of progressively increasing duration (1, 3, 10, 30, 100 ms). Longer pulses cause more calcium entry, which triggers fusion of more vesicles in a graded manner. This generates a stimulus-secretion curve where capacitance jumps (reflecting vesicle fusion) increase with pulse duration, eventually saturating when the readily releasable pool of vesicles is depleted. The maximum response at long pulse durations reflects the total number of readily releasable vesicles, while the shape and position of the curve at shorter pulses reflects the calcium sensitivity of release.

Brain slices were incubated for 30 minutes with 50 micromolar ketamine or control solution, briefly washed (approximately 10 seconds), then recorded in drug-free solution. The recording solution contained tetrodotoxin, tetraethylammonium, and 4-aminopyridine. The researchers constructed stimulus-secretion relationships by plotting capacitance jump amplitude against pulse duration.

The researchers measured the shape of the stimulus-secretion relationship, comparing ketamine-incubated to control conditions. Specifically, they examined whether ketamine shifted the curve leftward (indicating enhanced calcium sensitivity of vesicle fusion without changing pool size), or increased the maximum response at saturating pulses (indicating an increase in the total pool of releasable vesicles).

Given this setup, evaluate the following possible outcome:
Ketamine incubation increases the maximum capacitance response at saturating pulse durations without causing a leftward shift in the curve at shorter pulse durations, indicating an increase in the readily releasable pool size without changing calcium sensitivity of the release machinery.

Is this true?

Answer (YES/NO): YES